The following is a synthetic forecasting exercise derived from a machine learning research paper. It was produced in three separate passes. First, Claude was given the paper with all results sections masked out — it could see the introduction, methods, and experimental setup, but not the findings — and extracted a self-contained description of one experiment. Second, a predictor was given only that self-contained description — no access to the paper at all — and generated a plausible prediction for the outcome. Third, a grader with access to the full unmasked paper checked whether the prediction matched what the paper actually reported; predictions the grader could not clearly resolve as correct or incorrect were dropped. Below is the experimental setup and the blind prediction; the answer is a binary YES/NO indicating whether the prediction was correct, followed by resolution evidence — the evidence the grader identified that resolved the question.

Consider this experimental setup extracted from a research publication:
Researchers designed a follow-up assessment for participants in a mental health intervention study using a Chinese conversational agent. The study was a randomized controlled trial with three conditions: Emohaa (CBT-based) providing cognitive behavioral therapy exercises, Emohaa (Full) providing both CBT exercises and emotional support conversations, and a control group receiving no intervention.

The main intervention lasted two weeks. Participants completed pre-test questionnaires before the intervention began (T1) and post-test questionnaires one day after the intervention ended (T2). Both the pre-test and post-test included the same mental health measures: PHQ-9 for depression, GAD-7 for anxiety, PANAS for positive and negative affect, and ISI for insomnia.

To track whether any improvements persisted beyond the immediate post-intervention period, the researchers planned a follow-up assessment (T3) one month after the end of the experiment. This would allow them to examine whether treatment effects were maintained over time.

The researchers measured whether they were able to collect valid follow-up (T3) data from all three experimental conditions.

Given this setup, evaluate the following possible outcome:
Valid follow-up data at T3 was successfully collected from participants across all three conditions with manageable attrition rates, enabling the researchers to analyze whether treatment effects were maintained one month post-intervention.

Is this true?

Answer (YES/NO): NO